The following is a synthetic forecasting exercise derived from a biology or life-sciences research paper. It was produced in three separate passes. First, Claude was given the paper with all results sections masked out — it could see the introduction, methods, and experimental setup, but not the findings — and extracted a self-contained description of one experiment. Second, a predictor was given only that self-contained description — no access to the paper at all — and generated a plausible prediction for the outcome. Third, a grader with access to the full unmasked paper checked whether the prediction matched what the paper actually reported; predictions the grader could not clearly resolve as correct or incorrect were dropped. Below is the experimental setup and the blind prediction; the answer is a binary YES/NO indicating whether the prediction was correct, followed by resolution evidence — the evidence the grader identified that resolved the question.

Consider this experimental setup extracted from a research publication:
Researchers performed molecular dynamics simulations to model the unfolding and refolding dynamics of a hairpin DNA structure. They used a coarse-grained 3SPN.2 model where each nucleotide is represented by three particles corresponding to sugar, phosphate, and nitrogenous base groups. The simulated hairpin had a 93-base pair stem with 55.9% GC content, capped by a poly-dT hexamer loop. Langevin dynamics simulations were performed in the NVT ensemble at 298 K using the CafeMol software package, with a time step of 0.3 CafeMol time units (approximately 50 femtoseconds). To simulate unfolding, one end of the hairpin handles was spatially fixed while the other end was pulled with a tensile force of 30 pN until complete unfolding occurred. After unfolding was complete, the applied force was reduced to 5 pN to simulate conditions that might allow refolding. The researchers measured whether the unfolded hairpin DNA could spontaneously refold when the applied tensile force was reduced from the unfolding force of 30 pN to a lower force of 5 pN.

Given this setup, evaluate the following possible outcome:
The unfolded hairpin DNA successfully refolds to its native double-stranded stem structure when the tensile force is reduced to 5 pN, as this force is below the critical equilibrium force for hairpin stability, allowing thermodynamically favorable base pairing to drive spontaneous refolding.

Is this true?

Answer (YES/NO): YES